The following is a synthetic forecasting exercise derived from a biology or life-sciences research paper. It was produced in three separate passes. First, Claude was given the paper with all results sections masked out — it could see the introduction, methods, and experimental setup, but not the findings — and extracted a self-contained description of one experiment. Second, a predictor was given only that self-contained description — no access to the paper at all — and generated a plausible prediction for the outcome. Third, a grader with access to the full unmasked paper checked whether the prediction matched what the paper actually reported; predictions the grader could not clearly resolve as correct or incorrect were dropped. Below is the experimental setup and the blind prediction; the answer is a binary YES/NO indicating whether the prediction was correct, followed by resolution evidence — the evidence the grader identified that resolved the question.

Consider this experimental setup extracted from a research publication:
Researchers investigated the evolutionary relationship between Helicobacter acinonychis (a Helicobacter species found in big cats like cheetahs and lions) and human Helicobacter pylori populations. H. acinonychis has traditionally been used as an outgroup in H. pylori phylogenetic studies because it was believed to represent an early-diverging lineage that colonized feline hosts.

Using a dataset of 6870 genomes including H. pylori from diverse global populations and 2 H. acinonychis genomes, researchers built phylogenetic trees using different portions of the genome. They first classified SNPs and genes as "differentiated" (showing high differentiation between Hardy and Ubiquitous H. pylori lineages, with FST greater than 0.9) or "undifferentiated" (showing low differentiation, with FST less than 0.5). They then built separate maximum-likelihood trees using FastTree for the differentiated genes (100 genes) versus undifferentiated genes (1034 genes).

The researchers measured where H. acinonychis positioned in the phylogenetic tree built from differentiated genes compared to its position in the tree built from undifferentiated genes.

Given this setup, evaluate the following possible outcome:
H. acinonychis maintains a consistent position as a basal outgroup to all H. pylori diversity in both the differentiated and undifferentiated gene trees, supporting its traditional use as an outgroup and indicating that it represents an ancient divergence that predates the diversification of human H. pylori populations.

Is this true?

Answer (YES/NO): NO